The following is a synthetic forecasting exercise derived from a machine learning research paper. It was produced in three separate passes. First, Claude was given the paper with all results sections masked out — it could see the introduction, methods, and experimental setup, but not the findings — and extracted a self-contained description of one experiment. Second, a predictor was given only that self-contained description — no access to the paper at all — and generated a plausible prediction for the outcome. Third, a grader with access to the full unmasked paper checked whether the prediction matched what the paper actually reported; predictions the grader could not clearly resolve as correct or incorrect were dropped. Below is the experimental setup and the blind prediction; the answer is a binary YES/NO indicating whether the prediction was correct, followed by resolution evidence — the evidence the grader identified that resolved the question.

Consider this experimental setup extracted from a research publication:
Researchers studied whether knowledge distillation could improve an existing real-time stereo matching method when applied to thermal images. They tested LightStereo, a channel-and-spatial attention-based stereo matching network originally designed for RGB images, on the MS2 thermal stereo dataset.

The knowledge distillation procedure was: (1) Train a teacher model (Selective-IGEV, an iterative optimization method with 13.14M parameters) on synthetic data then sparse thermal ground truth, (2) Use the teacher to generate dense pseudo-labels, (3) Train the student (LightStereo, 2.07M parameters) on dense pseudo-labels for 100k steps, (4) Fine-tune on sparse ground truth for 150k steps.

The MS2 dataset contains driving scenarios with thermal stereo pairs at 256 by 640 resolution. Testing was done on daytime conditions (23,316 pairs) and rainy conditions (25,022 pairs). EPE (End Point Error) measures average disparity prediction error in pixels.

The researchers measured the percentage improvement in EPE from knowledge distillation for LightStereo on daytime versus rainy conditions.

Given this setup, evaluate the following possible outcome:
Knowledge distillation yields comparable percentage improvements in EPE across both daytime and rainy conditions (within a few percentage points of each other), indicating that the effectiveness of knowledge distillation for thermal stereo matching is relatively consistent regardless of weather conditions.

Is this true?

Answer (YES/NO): NO